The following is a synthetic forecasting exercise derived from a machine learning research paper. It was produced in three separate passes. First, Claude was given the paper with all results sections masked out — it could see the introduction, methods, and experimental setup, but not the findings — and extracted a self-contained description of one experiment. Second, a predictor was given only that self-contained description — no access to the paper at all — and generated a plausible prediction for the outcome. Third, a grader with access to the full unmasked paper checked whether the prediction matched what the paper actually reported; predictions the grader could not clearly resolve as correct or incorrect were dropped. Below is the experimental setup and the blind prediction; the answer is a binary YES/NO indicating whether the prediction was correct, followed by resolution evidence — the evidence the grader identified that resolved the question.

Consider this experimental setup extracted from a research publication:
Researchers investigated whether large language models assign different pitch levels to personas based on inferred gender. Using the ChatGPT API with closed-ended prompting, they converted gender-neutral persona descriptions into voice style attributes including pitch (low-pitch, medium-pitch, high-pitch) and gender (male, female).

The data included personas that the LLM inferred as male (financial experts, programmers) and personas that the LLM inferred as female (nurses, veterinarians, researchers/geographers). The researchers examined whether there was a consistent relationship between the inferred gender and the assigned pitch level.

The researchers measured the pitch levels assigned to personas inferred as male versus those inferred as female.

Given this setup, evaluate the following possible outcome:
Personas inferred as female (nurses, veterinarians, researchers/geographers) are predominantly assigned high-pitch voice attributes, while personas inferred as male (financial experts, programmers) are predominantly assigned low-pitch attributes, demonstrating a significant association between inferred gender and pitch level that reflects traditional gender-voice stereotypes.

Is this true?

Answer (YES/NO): YES